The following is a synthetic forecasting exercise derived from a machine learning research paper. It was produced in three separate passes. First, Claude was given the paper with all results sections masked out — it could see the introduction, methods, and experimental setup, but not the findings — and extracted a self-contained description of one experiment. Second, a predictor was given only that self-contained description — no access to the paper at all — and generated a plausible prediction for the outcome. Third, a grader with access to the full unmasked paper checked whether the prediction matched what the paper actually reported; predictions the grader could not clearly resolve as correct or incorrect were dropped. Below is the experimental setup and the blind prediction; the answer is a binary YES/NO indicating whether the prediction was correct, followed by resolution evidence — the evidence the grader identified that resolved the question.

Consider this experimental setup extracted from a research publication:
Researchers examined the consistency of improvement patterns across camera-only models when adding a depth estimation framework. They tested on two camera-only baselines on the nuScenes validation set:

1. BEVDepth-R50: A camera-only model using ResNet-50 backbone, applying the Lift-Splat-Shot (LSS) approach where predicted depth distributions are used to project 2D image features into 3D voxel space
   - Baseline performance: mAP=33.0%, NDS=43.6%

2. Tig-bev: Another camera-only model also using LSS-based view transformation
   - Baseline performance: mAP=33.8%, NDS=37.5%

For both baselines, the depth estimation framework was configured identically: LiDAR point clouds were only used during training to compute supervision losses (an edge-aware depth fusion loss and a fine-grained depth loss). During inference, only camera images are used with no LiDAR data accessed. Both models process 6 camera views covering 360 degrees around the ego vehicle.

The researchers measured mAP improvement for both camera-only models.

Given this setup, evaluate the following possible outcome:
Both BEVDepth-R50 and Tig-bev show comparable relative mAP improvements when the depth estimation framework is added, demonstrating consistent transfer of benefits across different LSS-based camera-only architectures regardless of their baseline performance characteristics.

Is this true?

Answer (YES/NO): NO